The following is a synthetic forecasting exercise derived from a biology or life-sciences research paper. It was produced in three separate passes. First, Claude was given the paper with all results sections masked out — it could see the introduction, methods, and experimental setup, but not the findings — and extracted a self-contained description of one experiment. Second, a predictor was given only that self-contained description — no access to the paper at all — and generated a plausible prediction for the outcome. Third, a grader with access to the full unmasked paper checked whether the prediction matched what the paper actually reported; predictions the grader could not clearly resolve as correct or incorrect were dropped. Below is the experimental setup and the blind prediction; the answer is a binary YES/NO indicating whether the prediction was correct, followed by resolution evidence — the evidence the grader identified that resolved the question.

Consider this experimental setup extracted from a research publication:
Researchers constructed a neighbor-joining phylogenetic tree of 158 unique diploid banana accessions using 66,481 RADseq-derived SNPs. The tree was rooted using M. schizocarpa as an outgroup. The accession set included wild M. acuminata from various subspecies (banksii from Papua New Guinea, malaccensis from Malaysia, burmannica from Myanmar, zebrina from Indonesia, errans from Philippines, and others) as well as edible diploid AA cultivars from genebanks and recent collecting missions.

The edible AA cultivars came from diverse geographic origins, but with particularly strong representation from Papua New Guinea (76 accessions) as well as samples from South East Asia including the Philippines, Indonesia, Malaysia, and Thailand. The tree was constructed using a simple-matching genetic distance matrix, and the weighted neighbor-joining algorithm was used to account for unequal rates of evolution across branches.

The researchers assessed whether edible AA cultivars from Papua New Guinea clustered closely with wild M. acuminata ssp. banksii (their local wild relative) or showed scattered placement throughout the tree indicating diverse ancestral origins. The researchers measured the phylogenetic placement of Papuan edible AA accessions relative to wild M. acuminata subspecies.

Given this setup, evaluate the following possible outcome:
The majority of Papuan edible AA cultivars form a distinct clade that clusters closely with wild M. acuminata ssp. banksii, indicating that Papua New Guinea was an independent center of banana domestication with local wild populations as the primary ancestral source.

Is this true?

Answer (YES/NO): YES